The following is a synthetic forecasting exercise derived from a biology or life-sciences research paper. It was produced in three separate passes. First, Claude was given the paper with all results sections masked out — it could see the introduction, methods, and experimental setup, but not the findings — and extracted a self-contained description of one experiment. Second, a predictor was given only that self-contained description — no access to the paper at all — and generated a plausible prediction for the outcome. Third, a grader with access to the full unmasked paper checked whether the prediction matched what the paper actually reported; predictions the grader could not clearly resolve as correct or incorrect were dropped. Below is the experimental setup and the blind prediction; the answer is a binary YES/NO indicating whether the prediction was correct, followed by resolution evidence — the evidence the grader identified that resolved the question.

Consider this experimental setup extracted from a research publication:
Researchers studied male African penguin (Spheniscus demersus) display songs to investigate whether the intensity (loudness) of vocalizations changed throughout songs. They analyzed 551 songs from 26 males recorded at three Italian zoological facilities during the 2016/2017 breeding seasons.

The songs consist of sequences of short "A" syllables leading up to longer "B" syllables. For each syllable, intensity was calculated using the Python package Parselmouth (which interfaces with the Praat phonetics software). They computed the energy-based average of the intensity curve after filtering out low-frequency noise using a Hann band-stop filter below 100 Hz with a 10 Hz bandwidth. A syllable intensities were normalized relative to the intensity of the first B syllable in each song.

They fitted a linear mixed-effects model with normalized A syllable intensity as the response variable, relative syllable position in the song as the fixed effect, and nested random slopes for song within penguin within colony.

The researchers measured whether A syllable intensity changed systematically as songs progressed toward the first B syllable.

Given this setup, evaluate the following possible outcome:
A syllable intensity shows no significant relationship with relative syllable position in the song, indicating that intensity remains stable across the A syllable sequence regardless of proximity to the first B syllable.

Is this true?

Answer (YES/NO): NO